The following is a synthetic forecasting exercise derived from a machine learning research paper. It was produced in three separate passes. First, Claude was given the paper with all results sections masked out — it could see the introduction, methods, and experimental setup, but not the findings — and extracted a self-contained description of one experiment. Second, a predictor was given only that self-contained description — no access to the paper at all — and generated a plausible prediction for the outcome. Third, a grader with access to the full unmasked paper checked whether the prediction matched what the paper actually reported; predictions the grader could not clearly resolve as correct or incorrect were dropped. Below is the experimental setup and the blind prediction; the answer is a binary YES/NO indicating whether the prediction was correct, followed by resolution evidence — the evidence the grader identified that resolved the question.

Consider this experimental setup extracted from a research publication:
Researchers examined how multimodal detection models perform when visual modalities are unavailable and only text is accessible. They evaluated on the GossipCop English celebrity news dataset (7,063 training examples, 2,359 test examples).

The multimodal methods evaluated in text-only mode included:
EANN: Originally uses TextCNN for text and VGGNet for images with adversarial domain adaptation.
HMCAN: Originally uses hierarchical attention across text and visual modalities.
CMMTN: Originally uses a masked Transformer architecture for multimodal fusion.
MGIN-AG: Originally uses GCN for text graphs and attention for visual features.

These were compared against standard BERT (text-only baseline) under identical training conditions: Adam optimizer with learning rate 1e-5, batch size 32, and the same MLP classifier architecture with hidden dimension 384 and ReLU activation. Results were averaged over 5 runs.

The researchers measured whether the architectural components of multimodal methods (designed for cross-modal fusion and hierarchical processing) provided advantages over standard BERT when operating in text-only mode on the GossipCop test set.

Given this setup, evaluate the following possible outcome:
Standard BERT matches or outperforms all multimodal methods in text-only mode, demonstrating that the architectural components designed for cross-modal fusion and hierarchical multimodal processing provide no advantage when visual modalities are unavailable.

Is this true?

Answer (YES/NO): NO